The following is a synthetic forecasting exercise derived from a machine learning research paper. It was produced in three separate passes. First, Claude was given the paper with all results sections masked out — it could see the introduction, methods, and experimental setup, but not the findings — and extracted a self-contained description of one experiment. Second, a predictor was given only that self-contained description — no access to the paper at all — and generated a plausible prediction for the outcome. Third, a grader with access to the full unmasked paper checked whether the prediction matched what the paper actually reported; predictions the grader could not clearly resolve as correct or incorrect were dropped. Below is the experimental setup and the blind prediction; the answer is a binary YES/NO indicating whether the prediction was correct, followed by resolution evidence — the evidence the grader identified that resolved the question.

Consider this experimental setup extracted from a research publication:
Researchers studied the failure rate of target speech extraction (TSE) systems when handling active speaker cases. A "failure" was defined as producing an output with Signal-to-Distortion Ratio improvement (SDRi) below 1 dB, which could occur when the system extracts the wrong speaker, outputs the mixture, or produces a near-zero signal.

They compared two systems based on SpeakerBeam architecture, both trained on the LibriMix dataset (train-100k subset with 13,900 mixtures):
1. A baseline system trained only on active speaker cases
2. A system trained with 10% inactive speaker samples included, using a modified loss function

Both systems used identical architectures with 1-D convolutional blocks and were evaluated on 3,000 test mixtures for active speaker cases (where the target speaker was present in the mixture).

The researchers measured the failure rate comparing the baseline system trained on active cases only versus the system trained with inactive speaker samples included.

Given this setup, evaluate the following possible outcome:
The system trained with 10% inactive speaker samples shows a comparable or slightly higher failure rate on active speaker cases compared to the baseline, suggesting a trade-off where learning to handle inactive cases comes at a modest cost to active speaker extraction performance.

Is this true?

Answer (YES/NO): NO